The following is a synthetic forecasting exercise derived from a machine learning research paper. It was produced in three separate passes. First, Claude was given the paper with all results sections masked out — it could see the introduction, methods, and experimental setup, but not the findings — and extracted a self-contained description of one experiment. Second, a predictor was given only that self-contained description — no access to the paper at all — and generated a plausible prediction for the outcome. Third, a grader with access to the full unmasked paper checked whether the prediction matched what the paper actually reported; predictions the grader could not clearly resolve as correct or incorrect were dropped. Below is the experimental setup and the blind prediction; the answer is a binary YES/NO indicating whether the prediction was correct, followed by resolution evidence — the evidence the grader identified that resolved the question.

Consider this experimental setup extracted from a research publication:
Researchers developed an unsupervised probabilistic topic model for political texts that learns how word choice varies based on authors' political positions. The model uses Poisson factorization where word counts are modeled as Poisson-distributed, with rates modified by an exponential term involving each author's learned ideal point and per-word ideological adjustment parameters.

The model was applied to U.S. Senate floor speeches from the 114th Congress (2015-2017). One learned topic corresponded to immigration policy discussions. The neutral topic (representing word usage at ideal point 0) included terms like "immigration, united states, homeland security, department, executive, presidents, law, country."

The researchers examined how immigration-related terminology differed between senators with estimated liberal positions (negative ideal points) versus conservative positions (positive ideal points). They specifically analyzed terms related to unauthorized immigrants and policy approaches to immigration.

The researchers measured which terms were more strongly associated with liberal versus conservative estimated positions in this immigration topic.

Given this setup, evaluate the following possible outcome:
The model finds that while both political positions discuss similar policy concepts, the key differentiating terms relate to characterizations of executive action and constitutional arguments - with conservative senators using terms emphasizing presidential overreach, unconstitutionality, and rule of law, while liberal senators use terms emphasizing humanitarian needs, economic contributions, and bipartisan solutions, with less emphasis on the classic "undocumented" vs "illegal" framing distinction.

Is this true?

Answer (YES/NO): NO